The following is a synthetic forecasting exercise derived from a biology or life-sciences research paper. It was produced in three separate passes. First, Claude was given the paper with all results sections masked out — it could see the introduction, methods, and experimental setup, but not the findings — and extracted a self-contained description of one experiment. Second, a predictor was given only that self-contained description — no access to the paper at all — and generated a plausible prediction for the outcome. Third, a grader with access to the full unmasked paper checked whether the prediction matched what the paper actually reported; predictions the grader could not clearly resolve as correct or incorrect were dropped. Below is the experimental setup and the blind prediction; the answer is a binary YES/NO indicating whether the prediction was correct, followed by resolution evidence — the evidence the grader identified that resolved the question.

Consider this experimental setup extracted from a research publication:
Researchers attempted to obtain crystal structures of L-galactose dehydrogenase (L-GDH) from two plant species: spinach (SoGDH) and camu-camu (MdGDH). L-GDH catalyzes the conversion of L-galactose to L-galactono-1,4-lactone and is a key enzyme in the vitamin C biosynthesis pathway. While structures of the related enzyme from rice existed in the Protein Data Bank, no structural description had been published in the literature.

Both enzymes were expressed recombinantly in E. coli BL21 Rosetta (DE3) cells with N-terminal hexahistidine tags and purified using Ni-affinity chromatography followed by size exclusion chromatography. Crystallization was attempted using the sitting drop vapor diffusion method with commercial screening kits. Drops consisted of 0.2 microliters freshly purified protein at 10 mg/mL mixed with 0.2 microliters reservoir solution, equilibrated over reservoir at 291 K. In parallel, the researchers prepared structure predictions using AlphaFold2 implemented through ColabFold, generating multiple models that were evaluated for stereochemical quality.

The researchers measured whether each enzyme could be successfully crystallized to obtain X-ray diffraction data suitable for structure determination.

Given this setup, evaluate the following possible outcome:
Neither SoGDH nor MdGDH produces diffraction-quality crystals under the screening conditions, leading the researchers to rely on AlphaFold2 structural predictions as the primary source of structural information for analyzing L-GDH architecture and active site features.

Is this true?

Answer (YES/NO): NO